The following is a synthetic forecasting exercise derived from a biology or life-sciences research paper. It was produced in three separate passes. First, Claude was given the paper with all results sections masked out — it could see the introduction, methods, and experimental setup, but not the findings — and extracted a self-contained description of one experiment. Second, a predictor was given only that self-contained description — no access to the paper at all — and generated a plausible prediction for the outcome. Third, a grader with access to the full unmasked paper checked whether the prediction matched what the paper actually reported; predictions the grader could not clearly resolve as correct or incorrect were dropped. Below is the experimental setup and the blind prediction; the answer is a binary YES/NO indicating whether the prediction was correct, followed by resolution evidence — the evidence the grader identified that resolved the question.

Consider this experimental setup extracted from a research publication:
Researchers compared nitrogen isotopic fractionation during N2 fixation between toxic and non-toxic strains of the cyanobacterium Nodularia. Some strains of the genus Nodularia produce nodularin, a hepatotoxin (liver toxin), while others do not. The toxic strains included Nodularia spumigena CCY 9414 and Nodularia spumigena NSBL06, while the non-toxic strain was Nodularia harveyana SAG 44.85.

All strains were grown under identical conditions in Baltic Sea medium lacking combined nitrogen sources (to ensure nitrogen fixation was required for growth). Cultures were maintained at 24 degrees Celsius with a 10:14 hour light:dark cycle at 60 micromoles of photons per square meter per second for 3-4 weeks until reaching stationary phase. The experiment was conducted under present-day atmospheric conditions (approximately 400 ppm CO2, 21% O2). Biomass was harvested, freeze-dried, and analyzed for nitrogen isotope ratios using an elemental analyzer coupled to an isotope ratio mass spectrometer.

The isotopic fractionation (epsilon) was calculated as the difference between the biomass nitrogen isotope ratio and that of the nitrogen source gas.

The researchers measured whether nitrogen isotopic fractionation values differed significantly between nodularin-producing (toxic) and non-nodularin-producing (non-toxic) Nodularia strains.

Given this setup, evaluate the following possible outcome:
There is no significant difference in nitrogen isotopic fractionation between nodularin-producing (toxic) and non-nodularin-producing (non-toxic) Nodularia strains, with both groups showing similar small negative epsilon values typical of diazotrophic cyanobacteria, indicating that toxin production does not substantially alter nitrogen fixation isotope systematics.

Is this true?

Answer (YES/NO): NO